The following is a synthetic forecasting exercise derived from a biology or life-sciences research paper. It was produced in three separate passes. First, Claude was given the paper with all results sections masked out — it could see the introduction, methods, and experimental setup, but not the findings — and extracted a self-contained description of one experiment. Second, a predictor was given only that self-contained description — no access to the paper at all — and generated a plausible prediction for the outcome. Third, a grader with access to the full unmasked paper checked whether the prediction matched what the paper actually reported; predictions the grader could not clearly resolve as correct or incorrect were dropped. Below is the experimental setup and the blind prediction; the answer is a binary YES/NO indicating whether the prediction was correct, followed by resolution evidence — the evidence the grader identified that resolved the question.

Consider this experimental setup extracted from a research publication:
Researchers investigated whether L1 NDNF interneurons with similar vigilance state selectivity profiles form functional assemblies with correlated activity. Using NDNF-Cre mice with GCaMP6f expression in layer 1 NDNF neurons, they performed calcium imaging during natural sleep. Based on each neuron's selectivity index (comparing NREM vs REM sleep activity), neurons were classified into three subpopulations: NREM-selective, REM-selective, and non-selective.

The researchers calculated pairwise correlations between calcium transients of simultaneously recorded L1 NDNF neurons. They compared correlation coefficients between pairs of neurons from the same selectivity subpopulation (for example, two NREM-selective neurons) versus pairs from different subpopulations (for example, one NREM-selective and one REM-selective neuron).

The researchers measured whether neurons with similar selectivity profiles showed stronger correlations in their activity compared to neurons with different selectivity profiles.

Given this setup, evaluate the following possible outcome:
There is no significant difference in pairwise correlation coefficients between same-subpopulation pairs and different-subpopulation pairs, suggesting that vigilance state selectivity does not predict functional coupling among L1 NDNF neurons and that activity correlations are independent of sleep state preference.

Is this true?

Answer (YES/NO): NO